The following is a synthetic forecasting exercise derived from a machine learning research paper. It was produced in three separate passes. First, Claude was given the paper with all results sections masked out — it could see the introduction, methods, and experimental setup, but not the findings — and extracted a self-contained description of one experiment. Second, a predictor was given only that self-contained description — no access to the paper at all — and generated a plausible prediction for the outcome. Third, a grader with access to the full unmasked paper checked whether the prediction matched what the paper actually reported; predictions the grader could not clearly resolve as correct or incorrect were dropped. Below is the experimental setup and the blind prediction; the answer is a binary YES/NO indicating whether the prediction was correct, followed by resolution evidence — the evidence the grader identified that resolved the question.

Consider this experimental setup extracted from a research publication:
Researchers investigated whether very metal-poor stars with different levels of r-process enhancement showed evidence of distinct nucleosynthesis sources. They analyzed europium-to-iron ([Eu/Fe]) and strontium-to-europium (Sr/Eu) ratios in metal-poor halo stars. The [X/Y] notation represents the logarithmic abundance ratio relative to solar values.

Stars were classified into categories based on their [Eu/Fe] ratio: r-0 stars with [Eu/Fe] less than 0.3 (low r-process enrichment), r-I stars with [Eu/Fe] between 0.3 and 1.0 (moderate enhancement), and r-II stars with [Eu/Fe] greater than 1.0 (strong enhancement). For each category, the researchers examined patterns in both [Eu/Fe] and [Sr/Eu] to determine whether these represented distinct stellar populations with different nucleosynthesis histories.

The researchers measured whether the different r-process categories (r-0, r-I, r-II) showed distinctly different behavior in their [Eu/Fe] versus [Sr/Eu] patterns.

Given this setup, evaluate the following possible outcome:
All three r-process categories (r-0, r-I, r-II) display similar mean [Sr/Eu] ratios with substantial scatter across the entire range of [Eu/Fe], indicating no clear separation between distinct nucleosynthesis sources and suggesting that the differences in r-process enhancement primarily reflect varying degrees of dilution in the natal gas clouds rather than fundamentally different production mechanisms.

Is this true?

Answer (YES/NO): NO